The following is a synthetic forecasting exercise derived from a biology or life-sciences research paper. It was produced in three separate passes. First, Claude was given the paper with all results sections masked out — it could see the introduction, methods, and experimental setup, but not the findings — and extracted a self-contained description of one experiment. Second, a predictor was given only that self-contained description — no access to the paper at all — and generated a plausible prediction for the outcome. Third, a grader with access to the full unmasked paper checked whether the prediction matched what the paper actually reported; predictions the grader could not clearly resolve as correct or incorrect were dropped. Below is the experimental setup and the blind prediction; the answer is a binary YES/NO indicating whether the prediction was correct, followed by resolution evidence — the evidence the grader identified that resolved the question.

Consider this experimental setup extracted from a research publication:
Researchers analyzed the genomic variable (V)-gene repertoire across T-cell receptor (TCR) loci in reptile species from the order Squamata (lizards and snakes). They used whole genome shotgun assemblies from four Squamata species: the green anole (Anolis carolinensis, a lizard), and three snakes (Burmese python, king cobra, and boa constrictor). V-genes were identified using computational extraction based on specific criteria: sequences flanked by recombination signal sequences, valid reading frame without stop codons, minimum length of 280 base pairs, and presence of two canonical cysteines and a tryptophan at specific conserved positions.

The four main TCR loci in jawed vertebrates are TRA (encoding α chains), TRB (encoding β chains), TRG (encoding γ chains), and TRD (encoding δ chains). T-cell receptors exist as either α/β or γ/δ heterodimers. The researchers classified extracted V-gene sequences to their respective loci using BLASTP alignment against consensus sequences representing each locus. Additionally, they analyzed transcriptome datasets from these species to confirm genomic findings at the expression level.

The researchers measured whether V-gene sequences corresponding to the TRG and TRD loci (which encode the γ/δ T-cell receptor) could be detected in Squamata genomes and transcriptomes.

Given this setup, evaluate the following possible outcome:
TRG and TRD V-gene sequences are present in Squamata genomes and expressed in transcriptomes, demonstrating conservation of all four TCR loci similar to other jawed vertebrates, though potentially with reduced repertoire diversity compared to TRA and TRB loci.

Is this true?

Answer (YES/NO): NO